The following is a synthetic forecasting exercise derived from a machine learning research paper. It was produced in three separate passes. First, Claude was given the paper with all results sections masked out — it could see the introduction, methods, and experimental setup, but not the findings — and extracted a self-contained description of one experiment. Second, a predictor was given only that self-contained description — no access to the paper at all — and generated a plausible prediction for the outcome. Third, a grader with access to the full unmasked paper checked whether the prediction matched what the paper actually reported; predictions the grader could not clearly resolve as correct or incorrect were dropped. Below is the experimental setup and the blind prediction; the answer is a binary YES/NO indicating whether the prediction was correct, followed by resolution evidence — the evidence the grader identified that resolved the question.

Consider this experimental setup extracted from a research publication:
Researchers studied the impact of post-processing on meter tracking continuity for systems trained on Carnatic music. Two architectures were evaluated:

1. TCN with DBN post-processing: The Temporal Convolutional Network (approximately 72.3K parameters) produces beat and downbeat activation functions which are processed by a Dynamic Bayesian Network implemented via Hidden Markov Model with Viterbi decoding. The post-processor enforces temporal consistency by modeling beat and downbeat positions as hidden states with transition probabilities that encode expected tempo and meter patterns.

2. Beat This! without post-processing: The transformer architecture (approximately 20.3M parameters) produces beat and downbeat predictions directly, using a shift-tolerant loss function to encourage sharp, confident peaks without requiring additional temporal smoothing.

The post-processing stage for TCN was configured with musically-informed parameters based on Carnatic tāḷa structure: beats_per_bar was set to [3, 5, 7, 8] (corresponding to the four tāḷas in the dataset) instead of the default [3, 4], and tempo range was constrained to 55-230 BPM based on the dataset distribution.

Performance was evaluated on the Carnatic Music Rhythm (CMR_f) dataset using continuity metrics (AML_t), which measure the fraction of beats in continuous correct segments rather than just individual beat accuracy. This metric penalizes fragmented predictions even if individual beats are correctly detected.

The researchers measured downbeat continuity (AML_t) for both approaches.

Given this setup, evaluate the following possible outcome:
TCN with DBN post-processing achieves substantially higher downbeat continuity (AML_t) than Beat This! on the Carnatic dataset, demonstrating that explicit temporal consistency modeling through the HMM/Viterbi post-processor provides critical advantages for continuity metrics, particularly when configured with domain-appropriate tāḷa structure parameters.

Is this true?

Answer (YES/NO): YES